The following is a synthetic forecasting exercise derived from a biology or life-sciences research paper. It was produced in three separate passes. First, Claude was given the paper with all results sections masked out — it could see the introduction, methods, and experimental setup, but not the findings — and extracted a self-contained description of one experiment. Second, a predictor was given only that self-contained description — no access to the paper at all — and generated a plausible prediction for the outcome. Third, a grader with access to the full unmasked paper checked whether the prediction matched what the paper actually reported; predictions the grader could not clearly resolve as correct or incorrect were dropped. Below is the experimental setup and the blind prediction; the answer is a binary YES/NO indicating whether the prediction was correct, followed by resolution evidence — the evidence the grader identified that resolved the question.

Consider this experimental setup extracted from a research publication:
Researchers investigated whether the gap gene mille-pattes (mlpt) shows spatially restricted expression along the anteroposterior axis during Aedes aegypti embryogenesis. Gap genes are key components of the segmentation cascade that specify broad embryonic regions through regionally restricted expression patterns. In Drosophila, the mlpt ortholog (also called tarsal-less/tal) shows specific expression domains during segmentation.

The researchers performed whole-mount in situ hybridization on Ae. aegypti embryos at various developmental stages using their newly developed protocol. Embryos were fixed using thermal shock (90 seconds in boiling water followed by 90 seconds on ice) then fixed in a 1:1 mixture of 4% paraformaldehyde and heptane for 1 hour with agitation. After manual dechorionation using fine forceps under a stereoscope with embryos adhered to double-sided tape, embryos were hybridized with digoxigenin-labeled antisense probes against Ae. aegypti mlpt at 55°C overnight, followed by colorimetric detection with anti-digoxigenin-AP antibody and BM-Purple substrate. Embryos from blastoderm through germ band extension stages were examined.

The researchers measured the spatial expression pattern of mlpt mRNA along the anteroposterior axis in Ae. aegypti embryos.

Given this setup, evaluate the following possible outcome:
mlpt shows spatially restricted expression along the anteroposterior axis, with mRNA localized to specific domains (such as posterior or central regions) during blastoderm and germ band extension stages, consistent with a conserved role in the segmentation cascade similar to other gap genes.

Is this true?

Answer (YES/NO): YES